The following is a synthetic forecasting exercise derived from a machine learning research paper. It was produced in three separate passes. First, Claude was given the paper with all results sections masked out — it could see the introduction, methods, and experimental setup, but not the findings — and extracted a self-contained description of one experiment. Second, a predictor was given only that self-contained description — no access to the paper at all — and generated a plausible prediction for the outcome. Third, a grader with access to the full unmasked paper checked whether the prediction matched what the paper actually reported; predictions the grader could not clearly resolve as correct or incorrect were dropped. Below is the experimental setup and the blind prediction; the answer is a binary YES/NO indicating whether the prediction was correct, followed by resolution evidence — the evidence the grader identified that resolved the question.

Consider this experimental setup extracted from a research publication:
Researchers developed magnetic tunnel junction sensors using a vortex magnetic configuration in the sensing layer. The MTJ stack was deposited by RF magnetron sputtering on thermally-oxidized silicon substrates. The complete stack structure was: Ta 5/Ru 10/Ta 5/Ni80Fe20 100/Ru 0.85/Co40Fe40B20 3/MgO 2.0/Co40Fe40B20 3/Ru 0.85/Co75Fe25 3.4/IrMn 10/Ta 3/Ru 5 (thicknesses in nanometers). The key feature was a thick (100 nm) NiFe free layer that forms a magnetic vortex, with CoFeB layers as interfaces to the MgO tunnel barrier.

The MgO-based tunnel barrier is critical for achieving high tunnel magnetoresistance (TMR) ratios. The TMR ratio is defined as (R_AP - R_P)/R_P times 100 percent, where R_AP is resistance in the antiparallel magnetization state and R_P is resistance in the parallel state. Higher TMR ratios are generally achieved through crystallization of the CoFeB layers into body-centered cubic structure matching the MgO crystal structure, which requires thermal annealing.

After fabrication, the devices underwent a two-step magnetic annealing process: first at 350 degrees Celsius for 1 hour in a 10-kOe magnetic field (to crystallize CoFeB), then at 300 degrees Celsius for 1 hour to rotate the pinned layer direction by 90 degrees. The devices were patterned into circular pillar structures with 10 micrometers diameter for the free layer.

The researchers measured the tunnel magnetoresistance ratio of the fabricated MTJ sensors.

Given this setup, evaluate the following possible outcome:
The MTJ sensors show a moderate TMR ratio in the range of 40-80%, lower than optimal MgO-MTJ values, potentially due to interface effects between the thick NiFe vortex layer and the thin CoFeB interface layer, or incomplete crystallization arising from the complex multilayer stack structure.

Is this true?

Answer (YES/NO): NO